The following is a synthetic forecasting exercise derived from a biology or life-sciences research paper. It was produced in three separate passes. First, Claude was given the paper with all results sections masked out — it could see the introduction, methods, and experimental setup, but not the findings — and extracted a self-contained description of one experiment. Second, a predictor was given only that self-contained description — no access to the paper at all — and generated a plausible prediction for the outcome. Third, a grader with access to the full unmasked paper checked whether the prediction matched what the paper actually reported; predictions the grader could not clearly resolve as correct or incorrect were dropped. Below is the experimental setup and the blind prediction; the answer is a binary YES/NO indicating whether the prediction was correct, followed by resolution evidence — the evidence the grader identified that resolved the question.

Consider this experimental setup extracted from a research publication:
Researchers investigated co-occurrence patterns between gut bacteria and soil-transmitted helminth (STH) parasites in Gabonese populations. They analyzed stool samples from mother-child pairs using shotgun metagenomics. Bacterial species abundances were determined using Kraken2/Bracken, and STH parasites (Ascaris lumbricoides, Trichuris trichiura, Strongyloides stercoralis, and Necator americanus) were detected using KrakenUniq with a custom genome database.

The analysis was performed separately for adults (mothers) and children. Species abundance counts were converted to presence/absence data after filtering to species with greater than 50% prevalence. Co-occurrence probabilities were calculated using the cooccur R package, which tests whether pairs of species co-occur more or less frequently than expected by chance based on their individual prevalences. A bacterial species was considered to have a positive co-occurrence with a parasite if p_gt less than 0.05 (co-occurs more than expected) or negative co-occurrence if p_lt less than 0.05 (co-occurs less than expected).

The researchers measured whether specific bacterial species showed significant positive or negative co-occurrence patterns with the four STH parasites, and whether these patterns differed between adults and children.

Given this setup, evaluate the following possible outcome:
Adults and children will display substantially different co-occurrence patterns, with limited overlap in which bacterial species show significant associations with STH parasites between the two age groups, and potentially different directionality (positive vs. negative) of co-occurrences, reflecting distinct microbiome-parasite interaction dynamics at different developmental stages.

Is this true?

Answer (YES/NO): YES